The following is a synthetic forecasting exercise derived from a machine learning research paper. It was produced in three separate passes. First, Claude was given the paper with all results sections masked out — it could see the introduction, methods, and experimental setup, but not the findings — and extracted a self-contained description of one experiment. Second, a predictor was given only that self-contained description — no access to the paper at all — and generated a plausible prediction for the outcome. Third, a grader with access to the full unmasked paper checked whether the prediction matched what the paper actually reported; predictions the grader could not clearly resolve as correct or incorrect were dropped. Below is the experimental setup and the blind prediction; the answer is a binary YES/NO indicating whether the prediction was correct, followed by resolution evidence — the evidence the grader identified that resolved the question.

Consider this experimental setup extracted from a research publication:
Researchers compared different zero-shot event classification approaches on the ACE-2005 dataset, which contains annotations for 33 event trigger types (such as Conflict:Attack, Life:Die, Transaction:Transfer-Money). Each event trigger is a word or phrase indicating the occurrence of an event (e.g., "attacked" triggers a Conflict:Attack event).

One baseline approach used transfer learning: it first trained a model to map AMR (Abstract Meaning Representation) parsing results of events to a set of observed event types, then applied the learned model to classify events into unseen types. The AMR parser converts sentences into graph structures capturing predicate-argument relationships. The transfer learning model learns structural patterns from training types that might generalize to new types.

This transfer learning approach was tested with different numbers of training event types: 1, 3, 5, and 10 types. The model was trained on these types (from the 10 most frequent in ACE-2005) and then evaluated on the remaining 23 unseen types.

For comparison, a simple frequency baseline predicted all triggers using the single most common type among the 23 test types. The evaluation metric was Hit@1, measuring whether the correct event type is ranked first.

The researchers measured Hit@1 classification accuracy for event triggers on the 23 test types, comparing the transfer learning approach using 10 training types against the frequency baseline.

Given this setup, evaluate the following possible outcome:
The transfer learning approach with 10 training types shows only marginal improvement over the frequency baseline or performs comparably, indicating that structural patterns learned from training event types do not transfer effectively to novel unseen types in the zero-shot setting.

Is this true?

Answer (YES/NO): NO